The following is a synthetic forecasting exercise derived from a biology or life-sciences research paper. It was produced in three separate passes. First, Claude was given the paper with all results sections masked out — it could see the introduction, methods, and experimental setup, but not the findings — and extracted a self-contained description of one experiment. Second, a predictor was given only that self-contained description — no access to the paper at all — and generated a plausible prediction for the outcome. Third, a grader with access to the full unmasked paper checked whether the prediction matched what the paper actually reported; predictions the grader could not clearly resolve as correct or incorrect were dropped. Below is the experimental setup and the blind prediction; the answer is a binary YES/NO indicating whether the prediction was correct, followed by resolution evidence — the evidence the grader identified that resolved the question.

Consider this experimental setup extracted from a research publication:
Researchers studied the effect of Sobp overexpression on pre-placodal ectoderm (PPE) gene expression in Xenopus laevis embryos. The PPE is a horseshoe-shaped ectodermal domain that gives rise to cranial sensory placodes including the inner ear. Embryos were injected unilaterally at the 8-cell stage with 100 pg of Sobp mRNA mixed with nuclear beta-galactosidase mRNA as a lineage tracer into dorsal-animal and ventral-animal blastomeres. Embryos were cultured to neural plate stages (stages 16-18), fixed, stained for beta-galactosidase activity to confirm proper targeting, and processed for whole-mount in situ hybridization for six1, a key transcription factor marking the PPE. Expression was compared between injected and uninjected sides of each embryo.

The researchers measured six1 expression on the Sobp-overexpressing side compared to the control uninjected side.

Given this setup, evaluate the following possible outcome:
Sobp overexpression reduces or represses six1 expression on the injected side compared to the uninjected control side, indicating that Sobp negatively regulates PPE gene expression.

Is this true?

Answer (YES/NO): YES